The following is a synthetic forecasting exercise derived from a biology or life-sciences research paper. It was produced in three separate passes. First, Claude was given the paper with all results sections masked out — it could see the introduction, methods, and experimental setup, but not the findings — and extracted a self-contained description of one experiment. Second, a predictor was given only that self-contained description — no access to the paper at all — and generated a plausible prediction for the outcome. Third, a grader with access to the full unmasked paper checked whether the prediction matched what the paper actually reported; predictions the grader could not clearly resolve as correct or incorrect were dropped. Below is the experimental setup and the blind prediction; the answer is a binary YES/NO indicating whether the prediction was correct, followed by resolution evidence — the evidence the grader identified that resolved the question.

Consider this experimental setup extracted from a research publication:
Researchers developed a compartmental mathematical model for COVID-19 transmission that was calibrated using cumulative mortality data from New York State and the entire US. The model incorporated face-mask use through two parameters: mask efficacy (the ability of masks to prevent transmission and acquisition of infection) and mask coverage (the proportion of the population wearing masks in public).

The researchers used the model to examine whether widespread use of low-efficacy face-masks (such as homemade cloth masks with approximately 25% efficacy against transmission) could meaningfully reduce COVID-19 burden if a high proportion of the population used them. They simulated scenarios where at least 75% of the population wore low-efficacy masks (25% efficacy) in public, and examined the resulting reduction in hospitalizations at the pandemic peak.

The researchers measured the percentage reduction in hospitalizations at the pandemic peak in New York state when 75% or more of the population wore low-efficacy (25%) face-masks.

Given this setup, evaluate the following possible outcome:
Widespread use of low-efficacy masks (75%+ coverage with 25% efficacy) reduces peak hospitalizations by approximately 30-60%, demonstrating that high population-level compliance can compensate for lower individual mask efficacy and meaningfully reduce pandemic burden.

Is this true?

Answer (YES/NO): NO